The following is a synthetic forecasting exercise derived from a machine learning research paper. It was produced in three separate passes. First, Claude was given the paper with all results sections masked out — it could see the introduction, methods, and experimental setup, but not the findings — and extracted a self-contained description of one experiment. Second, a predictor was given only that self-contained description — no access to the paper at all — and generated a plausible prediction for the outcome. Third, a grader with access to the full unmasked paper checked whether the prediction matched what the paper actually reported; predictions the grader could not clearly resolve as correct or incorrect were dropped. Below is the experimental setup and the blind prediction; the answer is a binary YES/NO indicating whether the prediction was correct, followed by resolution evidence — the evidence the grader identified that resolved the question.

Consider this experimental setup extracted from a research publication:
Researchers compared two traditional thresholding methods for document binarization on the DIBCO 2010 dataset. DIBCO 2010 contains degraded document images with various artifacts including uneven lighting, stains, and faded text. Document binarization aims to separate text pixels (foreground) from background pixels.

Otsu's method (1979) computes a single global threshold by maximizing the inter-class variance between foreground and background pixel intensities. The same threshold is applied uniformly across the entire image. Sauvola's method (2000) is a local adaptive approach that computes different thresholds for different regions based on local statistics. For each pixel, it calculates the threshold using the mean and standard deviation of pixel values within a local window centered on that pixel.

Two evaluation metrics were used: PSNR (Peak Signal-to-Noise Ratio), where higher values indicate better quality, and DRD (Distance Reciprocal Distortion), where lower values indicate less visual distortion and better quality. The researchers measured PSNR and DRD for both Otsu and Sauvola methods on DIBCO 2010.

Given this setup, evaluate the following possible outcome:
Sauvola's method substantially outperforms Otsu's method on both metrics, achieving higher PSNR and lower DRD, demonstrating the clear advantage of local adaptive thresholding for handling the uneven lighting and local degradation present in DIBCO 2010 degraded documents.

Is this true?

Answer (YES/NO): NO